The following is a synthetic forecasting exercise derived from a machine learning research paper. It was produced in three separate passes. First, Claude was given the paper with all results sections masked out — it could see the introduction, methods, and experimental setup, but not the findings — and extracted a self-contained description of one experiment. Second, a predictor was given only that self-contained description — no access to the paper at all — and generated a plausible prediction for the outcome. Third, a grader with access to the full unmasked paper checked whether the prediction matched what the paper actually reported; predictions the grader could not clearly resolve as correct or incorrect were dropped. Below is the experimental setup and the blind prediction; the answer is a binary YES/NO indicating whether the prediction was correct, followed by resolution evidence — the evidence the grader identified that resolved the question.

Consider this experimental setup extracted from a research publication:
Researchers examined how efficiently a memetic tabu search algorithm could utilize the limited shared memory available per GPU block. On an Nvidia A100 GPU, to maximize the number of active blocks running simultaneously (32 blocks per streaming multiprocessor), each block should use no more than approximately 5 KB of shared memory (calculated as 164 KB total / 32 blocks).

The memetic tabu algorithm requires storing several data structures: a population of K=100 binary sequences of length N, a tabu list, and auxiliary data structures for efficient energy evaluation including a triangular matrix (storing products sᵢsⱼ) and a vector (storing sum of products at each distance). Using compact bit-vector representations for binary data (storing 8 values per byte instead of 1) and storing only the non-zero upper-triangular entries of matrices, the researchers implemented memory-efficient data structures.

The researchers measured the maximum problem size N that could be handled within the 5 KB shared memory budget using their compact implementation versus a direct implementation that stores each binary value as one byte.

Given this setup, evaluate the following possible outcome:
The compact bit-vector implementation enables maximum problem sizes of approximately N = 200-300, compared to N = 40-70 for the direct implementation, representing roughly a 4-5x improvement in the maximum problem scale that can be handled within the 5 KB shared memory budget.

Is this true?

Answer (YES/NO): NO